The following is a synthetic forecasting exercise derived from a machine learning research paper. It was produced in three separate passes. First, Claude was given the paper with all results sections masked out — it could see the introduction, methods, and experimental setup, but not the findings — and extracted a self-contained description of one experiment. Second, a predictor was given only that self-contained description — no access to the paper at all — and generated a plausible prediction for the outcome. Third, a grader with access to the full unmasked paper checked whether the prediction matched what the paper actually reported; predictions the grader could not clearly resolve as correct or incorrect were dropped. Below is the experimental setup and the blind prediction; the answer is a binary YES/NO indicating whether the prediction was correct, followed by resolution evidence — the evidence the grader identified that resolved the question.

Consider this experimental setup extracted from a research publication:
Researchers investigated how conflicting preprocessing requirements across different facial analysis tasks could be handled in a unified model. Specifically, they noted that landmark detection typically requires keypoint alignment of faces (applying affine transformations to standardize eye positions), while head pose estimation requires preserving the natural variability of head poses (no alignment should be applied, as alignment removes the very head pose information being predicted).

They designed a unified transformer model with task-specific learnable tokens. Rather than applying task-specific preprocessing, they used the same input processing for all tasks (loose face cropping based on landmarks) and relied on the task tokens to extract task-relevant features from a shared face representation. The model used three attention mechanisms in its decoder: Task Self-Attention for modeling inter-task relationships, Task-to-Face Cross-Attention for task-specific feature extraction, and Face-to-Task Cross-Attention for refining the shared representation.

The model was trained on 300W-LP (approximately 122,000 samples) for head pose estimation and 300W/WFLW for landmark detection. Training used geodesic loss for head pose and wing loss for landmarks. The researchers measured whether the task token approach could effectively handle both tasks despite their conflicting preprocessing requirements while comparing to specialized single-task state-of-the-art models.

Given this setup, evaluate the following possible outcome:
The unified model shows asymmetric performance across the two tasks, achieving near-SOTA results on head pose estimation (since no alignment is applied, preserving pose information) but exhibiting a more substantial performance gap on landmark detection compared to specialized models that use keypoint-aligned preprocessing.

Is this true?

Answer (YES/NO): NO